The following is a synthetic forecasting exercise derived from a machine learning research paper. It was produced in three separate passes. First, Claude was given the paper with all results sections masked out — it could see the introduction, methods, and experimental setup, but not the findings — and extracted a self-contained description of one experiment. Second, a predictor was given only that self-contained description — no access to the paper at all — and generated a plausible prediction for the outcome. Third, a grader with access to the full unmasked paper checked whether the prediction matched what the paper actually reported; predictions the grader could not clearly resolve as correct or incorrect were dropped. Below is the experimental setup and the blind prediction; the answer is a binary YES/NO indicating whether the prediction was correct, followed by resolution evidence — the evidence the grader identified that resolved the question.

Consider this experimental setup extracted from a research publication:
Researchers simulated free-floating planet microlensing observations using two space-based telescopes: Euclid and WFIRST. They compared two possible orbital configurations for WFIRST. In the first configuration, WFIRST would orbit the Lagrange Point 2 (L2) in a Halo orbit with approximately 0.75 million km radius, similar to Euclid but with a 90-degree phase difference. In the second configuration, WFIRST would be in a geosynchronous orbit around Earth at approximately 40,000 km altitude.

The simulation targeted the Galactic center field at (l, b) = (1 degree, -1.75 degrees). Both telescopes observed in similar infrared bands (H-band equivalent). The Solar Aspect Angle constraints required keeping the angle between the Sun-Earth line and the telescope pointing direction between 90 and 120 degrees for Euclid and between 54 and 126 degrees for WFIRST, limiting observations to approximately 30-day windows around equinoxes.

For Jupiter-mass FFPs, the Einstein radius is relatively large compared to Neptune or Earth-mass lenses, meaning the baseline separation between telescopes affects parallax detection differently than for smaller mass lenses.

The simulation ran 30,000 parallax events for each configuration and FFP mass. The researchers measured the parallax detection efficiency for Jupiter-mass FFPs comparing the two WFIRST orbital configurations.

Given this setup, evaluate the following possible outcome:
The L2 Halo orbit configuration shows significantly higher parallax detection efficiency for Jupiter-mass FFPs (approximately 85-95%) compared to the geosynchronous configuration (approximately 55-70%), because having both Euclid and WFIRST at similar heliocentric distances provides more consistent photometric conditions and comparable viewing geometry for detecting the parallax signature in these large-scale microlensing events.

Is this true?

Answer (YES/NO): NO